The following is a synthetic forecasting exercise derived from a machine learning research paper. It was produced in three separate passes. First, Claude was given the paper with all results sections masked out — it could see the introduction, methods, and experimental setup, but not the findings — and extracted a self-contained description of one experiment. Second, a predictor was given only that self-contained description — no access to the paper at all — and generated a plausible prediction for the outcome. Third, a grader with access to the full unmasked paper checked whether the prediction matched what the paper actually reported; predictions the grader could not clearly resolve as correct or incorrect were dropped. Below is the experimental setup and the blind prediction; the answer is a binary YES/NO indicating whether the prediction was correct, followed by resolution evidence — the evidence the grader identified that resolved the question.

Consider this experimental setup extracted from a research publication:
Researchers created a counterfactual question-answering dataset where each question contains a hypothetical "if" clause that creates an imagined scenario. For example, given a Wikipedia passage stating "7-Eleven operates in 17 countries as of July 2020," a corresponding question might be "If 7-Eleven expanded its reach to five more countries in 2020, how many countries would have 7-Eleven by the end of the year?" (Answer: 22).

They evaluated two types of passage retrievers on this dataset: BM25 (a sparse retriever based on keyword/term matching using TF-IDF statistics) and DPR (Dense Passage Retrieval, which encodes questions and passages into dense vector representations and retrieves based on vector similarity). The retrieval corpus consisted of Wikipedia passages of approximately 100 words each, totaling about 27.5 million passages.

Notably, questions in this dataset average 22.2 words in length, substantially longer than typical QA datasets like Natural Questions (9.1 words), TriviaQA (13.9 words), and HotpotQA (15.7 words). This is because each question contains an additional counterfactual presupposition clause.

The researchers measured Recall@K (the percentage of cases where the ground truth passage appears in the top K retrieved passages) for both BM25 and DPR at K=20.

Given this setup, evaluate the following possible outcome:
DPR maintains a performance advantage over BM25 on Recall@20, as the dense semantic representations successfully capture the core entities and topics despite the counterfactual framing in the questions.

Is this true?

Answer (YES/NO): NO